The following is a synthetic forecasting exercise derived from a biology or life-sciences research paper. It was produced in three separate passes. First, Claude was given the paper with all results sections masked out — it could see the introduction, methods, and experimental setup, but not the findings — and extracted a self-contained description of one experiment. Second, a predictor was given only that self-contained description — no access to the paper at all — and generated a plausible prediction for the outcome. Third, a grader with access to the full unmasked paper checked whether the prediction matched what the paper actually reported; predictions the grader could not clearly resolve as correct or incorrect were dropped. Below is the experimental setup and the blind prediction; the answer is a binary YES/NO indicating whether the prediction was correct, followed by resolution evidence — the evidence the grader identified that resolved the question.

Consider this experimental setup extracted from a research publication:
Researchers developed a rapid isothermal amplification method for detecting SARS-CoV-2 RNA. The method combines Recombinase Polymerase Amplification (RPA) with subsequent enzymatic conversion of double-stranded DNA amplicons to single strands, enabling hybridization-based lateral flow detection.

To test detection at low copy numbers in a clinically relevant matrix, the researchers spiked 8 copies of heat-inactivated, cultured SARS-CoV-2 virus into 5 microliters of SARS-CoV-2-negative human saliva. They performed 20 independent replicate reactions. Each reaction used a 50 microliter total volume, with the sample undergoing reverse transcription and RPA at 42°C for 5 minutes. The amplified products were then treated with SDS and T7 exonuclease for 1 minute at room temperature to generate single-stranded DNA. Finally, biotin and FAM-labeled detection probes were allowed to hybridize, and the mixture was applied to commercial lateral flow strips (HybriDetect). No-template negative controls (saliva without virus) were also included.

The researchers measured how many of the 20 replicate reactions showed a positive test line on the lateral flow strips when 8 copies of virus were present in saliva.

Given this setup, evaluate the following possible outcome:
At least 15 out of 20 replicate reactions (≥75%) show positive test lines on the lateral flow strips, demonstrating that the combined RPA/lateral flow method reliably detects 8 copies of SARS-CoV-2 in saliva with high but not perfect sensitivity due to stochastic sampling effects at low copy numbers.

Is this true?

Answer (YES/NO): NO